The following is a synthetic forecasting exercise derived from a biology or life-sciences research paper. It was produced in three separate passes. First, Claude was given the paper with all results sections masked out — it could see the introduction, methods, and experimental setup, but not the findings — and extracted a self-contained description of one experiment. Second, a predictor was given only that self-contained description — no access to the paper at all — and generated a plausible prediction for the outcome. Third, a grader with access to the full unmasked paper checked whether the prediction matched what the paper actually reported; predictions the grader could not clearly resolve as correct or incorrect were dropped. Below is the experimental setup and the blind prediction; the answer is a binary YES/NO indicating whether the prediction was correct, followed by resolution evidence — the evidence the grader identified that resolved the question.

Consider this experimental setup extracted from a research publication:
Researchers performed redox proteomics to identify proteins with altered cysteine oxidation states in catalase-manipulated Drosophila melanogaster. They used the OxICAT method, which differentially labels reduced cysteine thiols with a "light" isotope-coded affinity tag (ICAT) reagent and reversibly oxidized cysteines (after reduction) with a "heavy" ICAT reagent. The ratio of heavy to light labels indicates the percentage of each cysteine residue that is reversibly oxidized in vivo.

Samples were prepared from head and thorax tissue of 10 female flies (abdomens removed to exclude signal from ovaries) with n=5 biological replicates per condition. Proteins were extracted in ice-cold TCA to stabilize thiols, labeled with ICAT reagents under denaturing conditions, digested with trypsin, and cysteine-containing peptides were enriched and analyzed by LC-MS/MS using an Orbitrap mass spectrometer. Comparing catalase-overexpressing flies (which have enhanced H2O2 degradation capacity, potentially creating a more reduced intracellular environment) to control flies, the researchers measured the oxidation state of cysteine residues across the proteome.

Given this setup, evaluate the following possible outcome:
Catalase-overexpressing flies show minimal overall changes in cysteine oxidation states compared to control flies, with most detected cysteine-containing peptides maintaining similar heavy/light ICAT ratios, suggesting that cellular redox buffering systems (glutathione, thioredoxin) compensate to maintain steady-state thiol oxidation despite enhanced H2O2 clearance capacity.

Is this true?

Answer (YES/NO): NO